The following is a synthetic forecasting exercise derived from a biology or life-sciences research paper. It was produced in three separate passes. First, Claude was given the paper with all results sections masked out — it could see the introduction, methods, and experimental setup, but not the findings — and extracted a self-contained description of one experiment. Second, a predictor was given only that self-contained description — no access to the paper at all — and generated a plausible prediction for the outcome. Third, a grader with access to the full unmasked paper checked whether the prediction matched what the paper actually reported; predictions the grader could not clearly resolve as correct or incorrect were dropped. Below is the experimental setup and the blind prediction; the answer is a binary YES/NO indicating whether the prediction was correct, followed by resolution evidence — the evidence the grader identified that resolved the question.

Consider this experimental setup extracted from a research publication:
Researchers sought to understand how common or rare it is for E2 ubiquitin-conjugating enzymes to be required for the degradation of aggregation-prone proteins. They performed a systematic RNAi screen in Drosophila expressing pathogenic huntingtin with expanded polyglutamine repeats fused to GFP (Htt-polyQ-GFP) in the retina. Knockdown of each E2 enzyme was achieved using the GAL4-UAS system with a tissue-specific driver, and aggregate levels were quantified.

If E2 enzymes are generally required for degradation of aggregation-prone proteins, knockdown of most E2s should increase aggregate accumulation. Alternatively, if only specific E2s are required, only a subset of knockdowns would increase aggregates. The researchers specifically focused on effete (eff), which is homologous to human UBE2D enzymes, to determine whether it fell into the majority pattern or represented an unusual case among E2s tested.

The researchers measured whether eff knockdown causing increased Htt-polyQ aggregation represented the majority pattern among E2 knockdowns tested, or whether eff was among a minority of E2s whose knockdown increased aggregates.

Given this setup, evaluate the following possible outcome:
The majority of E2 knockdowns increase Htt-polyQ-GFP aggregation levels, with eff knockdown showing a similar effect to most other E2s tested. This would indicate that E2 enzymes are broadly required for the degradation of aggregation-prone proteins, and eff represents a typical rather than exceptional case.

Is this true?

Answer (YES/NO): NO